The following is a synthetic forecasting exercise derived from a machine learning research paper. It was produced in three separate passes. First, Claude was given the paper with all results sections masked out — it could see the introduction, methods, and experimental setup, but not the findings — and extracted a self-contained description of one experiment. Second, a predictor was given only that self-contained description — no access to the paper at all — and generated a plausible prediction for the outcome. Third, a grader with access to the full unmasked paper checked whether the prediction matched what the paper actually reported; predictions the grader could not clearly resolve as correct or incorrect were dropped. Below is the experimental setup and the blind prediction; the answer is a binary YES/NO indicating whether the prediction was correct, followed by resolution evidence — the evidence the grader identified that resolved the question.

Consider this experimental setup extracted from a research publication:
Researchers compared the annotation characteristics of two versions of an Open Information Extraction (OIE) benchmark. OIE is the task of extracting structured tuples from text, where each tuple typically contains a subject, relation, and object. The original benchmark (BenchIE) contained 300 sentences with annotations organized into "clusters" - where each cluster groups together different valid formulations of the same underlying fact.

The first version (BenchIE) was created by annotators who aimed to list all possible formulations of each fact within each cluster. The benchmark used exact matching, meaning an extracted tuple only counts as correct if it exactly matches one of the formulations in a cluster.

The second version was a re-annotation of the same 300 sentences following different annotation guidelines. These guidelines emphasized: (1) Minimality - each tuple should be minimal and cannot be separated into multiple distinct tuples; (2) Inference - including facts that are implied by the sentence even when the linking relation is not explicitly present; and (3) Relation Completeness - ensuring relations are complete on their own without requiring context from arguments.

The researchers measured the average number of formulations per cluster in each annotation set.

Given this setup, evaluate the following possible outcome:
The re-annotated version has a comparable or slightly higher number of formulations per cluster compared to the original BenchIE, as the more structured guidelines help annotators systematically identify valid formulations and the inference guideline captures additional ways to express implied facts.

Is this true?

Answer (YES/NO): NO